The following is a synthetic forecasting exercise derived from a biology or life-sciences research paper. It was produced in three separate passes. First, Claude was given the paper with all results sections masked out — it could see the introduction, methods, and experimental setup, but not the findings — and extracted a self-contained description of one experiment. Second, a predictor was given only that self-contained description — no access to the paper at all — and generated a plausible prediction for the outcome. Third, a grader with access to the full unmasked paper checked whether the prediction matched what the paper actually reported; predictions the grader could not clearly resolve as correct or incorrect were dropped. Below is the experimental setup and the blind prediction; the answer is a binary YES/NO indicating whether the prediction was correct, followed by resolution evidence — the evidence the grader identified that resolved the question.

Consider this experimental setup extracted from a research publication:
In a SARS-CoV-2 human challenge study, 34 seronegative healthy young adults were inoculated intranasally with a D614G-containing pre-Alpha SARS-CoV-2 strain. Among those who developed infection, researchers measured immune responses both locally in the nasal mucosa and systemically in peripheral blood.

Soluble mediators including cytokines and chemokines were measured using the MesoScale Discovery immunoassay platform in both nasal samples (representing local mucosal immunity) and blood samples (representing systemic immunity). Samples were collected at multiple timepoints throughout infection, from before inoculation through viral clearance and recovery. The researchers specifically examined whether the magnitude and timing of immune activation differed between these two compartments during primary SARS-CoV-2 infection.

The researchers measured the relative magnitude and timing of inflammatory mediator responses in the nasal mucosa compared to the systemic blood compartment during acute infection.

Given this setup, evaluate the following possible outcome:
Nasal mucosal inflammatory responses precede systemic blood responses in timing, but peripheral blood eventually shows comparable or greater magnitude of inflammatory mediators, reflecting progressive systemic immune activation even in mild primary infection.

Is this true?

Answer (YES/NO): NO